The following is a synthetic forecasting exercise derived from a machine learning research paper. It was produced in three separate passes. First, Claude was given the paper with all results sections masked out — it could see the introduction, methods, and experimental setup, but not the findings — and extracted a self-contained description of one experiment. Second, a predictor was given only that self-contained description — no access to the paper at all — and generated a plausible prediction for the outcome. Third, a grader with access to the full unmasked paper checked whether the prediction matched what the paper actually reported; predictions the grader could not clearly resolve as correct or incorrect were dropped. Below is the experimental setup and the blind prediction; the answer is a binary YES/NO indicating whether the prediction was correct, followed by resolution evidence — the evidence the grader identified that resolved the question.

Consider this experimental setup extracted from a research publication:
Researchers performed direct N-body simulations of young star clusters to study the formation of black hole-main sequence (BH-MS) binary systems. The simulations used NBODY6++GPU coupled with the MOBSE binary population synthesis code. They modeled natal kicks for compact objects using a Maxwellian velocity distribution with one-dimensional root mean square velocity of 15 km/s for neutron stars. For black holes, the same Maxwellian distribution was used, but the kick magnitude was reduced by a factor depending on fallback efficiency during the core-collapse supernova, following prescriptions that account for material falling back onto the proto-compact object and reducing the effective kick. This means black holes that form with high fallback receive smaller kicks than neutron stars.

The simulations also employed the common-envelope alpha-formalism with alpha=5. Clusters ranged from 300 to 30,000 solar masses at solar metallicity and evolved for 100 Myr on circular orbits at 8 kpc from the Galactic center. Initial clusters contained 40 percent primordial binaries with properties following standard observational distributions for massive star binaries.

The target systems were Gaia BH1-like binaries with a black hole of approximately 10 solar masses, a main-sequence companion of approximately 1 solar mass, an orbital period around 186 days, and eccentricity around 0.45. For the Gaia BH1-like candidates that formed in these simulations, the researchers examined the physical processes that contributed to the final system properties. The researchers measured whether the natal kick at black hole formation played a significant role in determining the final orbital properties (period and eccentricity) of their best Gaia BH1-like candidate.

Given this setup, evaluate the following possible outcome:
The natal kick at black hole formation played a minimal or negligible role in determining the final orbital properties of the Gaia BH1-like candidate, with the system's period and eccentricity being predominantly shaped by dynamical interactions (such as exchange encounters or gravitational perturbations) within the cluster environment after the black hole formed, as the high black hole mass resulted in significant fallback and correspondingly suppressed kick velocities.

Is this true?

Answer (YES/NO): NO